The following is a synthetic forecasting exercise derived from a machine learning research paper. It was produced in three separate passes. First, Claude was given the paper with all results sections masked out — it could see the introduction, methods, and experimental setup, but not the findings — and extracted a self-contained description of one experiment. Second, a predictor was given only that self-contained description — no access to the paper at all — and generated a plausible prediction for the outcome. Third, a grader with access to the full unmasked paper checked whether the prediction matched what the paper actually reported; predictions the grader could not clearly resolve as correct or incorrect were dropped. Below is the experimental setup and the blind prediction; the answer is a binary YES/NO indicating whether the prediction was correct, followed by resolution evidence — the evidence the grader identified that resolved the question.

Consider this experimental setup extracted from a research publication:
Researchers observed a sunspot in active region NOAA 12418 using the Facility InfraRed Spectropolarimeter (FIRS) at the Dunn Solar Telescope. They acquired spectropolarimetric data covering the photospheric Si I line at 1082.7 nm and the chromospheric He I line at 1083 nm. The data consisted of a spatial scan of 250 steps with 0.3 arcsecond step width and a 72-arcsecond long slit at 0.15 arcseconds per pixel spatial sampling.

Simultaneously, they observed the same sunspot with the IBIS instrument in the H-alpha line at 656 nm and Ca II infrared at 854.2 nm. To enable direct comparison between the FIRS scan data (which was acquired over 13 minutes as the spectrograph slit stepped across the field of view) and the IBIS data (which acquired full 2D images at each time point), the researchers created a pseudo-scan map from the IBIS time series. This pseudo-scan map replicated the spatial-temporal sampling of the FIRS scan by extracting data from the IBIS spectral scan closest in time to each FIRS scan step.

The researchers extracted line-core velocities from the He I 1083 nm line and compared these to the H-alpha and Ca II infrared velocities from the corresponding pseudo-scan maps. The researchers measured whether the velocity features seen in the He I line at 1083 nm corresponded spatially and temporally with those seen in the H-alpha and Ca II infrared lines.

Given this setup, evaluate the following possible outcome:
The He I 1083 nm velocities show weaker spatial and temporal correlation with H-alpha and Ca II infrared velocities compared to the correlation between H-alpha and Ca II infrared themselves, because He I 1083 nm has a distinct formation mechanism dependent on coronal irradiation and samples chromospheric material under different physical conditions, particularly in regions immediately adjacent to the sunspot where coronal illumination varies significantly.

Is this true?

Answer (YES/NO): NO